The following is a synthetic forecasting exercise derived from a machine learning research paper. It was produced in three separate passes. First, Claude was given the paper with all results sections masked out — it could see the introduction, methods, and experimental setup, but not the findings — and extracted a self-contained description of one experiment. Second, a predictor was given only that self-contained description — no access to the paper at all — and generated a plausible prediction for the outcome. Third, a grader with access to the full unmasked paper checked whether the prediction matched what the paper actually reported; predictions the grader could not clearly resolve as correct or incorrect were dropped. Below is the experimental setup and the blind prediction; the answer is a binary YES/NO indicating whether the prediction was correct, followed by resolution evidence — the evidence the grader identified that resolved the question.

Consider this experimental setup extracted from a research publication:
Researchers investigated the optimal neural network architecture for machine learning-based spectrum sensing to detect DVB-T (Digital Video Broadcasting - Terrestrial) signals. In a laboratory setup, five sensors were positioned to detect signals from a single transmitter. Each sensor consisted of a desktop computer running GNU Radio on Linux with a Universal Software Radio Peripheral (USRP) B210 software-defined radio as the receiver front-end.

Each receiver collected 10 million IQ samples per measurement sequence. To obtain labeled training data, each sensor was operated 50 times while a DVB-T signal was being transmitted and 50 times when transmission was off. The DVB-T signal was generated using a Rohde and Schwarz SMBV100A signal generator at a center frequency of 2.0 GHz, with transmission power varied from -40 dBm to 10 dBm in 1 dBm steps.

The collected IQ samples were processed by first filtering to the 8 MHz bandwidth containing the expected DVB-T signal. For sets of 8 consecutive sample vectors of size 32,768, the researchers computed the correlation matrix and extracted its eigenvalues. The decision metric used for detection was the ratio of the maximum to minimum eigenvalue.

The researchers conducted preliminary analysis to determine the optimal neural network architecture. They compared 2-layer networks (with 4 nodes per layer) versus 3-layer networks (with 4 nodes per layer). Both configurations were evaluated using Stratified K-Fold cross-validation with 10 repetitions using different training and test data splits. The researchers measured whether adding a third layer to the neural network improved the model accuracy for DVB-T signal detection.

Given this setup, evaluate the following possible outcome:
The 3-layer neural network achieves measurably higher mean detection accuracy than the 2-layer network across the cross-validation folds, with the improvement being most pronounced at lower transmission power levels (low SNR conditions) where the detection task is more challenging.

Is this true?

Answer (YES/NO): NO